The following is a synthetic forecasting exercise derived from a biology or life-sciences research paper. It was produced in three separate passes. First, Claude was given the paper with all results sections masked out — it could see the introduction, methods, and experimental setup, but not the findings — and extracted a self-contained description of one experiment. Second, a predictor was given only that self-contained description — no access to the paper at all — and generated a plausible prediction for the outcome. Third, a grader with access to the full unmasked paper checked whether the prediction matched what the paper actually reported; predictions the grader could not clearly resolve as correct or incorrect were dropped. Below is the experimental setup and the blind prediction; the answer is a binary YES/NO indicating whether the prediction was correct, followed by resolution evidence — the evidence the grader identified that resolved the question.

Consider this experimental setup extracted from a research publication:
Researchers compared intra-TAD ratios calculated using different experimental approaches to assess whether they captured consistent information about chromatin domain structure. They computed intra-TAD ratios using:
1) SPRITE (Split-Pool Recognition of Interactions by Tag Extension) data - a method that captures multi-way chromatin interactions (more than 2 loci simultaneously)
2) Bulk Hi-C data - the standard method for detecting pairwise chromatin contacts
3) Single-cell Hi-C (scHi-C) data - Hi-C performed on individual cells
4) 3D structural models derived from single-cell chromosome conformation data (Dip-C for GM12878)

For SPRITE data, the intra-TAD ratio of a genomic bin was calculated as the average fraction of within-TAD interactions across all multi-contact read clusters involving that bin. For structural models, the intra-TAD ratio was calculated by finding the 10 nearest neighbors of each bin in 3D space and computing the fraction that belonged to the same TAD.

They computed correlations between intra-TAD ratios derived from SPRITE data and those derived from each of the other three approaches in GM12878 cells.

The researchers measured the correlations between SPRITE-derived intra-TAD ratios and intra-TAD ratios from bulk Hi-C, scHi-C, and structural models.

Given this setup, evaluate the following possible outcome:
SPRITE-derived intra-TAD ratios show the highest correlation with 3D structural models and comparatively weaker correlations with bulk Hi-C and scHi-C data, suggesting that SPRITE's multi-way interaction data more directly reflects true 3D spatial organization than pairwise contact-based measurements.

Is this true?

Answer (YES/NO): NO